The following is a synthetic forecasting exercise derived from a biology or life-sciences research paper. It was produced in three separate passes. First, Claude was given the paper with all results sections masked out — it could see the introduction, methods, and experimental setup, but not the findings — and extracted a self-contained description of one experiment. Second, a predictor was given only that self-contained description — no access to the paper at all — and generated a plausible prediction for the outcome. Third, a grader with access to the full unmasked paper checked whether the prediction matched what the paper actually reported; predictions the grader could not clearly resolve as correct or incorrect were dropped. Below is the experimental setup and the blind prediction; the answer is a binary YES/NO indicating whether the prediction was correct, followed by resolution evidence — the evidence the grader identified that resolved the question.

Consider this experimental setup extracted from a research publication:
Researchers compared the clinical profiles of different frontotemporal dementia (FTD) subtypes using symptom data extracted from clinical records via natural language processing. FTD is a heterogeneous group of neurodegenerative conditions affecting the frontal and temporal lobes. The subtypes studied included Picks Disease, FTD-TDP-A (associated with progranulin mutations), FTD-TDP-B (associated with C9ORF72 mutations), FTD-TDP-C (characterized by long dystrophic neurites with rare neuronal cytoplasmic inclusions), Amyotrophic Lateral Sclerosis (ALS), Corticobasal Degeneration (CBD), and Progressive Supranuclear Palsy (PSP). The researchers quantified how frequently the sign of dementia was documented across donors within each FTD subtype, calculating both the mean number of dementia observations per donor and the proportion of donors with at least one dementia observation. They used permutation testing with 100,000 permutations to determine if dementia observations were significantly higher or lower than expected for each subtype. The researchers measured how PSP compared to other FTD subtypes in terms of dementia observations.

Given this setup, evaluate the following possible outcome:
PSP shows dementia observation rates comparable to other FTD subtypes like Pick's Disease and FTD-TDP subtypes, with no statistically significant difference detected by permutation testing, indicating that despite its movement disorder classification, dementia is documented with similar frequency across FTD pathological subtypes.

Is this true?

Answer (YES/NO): NO